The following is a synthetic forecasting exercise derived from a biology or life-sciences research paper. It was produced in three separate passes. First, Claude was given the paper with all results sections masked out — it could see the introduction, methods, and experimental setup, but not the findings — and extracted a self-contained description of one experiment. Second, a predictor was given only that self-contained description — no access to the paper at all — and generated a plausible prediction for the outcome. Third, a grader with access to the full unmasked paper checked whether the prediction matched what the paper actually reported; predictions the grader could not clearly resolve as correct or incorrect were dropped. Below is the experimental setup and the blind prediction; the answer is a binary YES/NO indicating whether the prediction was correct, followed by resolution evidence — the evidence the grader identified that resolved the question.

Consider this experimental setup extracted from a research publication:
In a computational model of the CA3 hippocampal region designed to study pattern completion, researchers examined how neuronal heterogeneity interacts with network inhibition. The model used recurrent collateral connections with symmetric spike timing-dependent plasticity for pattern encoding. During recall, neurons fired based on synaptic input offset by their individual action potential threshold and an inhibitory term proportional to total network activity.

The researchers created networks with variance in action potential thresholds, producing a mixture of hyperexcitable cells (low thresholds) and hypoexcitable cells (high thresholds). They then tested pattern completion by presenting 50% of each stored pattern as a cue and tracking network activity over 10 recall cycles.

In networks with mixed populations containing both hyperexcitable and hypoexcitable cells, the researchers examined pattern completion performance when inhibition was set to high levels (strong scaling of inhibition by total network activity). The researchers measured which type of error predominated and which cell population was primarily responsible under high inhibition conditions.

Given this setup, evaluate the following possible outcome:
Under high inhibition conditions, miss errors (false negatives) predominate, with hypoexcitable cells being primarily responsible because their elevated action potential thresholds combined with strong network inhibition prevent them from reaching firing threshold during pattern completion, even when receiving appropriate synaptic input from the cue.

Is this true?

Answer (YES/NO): NO